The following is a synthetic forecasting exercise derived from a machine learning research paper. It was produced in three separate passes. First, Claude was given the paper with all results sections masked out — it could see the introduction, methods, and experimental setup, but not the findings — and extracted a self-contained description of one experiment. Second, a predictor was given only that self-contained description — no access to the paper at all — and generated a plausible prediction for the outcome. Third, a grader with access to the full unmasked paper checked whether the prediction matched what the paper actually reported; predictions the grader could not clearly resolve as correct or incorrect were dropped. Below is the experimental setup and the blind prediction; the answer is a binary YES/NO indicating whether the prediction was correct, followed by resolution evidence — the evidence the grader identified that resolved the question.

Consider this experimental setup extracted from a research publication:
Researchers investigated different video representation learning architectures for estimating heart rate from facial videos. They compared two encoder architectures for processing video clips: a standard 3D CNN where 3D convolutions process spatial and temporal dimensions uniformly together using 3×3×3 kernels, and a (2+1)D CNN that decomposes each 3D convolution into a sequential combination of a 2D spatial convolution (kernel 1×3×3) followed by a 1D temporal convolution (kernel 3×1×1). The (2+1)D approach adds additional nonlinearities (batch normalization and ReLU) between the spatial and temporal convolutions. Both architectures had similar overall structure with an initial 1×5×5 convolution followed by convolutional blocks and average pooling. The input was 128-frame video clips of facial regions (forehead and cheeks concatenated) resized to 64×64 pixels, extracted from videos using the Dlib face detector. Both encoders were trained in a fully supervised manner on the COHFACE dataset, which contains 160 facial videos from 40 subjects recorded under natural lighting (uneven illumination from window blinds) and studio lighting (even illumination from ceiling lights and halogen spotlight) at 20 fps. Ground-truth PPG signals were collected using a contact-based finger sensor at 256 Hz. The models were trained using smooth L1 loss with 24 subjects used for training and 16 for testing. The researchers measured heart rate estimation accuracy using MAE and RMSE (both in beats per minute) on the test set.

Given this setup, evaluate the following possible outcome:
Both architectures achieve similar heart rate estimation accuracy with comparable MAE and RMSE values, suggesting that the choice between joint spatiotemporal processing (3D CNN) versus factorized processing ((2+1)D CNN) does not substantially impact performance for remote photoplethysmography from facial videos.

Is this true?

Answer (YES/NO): YES